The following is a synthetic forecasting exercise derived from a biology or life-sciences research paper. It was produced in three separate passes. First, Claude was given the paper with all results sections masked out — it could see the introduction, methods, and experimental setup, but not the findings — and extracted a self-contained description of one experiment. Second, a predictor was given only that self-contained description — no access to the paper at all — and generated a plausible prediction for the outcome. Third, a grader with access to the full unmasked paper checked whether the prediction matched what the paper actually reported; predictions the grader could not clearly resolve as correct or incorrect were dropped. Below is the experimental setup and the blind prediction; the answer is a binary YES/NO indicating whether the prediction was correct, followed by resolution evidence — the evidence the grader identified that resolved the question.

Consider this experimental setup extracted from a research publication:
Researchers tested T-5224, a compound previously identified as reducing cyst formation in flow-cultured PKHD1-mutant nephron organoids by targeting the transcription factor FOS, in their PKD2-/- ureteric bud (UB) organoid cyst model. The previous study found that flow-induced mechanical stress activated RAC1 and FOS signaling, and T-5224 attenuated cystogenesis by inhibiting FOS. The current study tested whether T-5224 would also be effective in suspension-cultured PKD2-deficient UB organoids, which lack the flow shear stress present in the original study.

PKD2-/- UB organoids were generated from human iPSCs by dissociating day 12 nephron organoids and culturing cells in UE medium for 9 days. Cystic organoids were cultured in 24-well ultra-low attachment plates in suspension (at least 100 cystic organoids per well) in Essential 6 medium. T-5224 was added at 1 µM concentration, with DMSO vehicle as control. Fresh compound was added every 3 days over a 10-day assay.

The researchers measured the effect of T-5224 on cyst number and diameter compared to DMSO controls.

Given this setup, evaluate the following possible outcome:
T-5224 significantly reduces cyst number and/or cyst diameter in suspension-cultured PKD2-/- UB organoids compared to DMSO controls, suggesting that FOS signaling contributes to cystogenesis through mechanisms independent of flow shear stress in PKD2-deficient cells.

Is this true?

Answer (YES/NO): NO